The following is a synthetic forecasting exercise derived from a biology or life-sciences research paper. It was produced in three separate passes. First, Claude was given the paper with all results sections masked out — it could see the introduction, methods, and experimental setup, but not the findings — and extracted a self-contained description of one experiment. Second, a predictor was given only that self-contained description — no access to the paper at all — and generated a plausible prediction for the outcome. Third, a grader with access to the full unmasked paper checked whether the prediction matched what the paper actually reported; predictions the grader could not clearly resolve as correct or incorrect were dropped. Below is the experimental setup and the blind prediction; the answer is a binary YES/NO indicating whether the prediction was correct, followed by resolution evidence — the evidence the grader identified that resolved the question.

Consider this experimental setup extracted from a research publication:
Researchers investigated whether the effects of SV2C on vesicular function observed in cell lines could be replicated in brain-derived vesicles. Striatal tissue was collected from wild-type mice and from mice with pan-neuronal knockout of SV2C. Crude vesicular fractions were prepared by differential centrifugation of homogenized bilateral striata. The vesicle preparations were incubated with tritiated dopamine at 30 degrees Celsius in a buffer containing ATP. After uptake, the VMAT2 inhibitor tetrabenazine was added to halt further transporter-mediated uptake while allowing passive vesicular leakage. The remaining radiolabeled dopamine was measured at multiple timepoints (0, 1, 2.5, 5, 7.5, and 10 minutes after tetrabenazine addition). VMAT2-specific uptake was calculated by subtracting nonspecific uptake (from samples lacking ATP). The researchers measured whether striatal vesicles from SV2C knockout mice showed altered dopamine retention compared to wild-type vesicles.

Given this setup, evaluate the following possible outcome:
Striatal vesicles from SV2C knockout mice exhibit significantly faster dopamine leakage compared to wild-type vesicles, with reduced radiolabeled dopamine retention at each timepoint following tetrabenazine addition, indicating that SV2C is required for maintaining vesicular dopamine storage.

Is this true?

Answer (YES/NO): YES